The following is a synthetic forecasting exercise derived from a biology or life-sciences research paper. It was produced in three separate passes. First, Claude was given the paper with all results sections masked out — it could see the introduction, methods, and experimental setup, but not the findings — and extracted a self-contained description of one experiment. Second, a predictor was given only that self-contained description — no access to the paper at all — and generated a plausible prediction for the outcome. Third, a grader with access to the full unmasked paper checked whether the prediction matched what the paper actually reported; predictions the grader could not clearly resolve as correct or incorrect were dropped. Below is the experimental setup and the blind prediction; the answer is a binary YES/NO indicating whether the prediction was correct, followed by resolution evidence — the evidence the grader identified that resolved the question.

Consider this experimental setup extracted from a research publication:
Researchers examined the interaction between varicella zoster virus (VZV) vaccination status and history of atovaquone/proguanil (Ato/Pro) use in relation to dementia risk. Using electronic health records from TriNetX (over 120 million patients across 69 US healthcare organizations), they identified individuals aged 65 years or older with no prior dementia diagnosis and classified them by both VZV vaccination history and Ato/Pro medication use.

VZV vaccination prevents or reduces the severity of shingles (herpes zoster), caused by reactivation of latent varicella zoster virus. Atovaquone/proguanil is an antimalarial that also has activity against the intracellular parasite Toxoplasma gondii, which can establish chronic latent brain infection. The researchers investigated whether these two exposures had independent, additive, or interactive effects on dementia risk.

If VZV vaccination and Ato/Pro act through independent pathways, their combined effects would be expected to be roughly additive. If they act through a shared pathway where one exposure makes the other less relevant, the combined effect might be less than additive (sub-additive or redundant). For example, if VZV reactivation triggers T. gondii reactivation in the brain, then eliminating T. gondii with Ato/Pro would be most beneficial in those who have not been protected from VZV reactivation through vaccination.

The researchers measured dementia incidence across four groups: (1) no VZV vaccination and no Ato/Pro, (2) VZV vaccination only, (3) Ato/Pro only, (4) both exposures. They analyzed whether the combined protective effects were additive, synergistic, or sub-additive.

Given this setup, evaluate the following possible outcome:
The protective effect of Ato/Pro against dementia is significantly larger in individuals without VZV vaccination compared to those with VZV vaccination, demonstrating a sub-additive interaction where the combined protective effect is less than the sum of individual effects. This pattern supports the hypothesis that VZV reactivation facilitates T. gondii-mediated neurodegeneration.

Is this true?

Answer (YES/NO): YES